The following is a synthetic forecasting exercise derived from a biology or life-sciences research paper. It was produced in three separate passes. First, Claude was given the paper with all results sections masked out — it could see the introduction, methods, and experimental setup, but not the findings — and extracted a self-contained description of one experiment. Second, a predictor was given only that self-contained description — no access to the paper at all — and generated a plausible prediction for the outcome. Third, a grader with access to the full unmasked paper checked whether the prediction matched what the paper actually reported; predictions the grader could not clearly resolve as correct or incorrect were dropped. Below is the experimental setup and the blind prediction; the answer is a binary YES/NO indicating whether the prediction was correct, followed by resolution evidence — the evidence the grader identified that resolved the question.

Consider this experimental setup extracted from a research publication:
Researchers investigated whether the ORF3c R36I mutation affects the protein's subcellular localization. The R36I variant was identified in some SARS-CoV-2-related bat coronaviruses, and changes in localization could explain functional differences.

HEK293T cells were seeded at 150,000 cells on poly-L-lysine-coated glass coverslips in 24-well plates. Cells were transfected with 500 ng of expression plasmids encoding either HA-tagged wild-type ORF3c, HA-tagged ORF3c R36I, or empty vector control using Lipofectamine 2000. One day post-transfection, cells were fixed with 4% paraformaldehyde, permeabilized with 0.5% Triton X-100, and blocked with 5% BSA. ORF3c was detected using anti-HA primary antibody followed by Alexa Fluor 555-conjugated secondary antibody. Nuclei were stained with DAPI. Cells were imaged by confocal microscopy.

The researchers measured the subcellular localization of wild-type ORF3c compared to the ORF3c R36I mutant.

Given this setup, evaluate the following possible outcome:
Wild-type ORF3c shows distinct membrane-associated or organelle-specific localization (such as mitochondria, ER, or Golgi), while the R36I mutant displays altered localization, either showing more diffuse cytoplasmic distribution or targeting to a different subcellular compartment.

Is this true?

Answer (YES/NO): NO